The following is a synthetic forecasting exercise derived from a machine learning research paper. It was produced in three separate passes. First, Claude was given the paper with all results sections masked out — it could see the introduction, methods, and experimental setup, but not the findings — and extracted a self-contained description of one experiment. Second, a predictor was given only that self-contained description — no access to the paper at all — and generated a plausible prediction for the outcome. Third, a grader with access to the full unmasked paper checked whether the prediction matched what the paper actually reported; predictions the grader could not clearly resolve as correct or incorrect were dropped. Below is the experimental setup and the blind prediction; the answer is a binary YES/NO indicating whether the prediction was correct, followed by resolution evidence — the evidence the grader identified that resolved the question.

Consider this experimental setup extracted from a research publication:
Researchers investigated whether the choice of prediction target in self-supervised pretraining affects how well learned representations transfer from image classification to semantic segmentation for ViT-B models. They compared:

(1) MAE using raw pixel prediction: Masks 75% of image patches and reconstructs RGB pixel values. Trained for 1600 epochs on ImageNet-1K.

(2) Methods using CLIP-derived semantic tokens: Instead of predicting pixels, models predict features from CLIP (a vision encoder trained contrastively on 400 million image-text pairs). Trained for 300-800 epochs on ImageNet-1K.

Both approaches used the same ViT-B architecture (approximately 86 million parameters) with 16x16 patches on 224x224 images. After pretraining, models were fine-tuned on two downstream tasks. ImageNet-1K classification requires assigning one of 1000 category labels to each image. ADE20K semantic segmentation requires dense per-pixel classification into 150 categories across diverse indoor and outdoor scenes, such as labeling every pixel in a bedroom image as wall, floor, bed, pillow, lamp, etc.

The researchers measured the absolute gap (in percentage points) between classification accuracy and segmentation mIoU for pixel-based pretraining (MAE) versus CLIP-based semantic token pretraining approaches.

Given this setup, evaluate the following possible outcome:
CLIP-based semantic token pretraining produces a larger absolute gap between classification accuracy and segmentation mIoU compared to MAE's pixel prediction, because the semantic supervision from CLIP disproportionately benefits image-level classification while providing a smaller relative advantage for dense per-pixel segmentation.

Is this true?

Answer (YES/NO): NO